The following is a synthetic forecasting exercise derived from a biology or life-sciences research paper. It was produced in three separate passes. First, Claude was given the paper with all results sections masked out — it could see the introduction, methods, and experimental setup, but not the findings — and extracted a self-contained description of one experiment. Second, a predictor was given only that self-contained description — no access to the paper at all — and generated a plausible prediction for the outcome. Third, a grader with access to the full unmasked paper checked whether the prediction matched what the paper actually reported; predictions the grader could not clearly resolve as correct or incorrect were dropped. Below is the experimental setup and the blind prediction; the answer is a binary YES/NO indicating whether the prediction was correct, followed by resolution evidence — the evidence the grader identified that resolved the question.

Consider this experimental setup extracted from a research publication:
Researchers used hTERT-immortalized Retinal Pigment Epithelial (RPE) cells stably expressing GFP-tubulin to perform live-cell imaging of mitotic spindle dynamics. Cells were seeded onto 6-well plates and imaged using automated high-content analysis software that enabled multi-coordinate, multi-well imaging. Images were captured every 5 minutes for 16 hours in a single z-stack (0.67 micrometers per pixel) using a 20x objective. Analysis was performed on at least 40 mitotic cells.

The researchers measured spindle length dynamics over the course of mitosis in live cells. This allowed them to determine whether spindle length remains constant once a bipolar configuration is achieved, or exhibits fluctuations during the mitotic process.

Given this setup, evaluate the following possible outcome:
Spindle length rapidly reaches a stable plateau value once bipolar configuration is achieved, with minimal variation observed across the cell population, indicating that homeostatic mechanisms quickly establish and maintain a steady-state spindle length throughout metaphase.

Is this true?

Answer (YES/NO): NO